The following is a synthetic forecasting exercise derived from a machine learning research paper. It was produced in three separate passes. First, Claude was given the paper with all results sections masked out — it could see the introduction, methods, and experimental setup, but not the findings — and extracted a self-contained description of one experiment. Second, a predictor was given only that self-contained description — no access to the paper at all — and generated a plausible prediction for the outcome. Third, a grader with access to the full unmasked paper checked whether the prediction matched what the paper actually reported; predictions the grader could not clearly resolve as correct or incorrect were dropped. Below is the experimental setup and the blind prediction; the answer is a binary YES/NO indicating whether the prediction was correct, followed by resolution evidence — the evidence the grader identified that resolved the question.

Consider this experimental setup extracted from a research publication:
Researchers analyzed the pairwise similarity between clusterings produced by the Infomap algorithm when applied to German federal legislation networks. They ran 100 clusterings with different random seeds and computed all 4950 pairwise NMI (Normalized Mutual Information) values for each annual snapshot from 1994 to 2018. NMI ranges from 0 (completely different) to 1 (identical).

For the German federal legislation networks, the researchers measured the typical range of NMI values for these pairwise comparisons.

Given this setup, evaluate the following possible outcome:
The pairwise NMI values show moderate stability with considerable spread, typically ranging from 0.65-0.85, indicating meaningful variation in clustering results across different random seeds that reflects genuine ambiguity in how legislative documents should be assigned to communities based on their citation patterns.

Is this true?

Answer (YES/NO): NO